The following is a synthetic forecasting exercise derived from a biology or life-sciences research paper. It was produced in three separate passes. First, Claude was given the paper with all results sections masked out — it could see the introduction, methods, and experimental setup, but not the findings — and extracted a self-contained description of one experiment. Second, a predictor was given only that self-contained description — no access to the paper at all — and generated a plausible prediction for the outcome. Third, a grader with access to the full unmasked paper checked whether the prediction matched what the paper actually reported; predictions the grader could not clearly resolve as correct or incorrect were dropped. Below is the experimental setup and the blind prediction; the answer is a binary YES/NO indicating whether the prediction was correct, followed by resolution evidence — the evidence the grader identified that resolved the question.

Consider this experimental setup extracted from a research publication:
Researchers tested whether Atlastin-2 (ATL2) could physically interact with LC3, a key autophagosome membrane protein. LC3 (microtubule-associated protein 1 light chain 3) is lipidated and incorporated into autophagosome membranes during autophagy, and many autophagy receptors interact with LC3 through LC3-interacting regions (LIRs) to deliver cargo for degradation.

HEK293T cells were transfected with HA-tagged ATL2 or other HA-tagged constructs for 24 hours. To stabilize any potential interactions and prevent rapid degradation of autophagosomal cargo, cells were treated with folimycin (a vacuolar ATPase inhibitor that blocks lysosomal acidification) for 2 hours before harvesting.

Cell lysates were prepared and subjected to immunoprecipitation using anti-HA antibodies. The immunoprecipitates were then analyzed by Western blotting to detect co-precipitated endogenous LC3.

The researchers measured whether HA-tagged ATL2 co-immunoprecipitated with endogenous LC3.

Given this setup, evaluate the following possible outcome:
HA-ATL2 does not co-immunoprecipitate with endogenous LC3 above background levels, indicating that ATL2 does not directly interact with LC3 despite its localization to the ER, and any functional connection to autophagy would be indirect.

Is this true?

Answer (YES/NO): YES